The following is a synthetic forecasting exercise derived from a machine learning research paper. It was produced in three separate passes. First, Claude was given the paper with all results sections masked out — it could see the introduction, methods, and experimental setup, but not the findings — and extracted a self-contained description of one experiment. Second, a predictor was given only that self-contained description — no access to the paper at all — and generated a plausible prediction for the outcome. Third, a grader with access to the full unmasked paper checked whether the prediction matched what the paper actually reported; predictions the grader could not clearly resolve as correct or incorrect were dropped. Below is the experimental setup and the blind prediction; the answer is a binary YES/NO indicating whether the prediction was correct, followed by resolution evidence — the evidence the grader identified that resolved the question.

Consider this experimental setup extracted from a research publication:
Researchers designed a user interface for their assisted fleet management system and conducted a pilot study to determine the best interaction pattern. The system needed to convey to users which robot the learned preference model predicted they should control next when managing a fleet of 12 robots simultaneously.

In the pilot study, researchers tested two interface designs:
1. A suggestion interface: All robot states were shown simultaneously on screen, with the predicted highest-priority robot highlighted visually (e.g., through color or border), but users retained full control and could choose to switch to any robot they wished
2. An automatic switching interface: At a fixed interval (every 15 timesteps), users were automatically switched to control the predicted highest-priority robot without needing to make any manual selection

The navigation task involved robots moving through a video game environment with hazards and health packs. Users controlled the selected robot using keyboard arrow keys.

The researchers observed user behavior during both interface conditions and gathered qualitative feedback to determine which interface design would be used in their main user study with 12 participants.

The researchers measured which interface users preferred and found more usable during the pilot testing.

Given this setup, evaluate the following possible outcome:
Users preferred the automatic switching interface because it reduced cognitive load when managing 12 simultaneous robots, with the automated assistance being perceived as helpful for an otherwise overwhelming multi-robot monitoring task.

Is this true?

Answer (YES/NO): NO